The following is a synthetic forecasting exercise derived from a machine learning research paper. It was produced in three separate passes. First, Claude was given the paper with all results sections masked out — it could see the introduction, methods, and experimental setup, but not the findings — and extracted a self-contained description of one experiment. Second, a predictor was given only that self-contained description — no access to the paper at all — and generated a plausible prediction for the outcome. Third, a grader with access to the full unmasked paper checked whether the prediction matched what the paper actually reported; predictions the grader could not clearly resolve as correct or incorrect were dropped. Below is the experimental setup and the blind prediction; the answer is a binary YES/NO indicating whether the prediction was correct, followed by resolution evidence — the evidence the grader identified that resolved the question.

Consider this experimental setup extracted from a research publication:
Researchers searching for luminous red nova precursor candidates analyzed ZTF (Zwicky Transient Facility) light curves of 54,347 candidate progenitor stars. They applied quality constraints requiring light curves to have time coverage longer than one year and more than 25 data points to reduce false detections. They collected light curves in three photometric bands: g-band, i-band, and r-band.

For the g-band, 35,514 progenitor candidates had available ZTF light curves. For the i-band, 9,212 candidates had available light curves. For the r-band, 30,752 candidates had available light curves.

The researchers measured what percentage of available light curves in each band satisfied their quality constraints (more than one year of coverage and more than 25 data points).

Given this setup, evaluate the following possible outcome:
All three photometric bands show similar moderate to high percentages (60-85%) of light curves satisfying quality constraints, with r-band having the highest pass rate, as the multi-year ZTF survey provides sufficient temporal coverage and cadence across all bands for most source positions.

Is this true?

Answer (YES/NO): NO